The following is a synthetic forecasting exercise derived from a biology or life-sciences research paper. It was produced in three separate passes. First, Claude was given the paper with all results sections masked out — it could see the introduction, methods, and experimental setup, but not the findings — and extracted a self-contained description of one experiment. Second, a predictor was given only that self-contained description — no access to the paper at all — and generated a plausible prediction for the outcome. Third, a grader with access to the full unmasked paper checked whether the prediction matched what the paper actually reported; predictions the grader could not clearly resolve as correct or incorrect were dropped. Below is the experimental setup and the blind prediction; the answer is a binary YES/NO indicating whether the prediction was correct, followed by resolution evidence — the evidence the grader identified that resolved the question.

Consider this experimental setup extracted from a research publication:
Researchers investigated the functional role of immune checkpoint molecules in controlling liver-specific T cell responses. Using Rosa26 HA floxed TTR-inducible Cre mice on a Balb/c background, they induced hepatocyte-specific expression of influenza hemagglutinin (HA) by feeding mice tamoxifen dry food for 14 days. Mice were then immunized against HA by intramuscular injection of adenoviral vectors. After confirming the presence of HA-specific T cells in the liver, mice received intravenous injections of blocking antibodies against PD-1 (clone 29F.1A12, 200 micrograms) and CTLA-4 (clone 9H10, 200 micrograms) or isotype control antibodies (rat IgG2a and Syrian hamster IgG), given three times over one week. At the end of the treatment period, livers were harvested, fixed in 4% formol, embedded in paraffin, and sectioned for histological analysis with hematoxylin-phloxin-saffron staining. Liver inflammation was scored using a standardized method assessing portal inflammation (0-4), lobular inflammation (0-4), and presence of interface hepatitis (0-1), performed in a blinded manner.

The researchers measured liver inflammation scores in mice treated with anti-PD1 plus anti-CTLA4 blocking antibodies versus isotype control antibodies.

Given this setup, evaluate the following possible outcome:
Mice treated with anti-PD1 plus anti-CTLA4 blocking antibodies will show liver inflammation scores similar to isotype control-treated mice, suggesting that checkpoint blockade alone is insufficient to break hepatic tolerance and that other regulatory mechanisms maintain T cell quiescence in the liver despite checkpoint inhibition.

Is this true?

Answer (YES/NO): NO